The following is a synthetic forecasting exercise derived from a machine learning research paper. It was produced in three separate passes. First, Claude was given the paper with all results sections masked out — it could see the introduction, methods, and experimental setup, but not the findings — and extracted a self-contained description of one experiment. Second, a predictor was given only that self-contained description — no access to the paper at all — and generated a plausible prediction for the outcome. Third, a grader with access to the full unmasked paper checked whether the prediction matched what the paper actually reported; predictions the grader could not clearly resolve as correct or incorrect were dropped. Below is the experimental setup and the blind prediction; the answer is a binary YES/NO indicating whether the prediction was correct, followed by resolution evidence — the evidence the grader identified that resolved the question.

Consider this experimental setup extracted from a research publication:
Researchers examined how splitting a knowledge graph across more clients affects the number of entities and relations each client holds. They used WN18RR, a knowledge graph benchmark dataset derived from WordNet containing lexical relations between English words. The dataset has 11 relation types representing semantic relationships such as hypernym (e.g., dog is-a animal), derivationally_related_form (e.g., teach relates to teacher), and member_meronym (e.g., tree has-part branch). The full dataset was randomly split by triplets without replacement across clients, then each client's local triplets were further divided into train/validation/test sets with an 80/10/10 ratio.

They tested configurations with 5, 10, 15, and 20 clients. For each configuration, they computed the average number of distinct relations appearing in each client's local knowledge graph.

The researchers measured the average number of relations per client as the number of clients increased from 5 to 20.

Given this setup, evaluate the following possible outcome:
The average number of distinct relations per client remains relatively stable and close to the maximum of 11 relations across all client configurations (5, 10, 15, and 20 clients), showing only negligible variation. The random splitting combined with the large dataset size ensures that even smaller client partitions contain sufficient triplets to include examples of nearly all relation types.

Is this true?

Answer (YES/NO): YES